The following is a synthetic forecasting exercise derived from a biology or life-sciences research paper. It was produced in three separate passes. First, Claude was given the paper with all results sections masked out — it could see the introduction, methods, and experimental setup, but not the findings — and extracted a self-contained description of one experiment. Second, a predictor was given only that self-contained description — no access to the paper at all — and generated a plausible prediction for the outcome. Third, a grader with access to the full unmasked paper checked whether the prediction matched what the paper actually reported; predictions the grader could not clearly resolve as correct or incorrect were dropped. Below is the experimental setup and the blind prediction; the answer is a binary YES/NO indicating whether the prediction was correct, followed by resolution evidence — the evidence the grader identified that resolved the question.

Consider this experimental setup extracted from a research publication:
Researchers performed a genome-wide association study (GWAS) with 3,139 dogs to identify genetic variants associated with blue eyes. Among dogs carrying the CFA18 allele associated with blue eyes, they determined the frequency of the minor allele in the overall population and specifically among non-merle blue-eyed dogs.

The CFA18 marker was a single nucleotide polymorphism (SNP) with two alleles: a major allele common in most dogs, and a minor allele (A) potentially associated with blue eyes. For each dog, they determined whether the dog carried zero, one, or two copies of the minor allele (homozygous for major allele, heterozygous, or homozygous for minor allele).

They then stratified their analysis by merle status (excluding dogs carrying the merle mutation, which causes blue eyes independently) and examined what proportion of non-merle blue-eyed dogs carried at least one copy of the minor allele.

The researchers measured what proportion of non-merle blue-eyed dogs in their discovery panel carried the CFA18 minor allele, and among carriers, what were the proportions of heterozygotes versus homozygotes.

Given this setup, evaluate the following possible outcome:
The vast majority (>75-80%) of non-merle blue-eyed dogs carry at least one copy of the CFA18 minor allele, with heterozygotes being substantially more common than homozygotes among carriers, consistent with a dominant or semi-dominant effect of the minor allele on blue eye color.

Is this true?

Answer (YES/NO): YES